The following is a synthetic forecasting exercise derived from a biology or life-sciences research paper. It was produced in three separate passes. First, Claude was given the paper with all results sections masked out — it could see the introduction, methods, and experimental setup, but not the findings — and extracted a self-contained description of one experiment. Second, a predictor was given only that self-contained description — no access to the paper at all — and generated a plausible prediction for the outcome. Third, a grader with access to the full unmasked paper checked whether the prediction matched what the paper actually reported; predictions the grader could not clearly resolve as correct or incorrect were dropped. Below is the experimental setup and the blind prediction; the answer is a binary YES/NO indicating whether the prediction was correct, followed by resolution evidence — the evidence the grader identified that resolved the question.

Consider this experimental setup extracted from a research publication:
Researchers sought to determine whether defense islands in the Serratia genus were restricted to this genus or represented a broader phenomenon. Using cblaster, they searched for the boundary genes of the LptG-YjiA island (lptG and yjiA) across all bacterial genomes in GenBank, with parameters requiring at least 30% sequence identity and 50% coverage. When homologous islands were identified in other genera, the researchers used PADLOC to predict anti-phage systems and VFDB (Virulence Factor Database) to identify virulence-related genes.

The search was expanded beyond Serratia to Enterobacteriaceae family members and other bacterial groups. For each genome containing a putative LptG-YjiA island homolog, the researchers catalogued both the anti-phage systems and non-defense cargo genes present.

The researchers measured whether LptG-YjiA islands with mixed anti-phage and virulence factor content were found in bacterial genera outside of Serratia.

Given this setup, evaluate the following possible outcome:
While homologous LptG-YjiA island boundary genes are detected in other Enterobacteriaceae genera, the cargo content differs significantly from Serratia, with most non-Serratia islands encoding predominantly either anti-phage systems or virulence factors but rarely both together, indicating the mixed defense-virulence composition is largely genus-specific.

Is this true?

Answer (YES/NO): NO